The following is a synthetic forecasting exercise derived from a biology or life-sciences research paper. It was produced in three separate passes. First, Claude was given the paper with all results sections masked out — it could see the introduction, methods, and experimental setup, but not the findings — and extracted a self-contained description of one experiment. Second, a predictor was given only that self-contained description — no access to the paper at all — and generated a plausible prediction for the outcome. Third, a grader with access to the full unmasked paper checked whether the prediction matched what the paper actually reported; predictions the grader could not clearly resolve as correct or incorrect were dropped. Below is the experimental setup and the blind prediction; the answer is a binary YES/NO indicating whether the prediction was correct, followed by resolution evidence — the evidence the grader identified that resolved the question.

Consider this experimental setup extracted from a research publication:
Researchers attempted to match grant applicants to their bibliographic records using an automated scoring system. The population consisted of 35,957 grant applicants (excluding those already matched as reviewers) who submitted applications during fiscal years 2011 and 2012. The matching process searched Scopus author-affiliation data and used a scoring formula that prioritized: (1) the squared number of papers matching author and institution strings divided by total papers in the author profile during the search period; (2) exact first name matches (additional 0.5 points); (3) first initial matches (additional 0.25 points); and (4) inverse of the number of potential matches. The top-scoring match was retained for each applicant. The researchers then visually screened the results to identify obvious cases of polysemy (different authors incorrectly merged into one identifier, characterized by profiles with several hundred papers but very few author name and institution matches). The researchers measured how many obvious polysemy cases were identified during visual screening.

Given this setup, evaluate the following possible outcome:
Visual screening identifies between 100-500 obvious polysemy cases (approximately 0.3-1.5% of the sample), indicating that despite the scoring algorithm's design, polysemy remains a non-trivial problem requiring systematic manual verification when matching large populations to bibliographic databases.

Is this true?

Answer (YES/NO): NO